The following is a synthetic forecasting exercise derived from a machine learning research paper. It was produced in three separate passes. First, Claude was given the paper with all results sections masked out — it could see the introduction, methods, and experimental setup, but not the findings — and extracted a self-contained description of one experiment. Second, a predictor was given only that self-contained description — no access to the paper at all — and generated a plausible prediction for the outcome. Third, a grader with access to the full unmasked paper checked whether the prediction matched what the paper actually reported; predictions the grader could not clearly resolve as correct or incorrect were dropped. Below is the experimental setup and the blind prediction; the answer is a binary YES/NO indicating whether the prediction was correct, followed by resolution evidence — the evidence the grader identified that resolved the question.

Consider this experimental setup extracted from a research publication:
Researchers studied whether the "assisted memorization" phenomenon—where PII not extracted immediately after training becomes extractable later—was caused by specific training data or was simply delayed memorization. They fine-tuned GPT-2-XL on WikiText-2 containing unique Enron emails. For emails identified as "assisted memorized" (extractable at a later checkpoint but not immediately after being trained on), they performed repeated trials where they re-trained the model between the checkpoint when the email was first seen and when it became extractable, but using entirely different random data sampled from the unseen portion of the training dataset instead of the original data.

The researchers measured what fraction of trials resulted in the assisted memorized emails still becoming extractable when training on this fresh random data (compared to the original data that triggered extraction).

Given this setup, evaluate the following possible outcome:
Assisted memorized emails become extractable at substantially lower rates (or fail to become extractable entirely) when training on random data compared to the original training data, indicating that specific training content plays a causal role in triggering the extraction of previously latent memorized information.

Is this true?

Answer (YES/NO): YES